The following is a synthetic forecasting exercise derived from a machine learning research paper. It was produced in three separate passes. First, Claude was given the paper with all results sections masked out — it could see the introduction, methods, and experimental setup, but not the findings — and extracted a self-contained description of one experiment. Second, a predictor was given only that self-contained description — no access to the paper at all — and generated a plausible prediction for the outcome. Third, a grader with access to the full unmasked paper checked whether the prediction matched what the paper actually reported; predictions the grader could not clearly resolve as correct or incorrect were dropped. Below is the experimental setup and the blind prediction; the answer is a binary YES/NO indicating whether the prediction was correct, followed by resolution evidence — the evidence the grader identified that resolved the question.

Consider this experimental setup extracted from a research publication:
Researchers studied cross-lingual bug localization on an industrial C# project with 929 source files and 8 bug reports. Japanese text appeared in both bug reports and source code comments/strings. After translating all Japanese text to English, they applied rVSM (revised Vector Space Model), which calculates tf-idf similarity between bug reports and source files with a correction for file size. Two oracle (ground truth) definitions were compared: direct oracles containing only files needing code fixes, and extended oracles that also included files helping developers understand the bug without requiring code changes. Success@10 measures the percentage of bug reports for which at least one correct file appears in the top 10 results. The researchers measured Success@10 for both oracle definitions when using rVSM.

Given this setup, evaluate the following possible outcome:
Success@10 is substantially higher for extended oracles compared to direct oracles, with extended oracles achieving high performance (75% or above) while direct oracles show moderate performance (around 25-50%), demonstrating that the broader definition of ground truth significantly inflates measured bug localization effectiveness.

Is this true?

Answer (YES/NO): NO